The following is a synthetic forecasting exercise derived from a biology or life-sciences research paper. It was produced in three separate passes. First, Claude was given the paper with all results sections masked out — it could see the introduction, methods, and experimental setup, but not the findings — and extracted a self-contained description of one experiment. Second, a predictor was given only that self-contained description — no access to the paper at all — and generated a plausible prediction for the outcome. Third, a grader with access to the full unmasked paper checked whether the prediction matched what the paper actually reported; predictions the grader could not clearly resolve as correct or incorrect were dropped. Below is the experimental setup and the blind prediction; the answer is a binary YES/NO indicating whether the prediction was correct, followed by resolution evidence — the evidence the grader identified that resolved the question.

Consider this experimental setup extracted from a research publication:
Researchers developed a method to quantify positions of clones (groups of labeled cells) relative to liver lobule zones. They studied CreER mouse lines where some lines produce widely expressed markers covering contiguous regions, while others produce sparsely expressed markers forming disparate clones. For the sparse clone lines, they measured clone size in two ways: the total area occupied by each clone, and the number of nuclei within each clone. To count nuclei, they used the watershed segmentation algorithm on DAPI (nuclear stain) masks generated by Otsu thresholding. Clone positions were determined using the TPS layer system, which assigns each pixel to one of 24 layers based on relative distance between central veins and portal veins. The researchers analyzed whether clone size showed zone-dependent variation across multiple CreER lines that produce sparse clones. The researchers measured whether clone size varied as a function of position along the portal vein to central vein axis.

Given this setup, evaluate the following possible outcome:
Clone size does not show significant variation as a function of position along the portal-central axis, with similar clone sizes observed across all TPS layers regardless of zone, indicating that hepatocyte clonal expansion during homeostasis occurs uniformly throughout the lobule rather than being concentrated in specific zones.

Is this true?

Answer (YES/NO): NO